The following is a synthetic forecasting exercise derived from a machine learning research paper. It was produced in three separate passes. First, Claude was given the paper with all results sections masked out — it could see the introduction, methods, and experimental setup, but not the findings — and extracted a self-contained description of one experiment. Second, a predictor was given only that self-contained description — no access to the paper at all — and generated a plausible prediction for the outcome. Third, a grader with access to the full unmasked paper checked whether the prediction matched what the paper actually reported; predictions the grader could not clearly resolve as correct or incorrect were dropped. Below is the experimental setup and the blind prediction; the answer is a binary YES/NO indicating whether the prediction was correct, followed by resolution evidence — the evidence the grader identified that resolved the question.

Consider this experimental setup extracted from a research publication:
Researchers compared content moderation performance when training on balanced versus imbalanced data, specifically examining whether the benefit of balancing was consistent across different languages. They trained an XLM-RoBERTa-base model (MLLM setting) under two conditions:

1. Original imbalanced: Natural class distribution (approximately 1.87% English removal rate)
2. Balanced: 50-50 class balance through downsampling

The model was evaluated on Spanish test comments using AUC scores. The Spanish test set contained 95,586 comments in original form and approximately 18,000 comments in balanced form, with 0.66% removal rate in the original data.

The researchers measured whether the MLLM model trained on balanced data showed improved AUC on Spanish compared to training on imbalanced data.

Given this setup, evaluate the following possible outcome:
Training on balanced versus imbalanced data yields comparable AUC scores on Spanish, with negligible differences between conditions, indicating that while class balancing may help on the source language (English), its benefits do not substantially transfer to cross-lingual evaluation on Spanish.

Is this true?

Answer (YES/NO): NO